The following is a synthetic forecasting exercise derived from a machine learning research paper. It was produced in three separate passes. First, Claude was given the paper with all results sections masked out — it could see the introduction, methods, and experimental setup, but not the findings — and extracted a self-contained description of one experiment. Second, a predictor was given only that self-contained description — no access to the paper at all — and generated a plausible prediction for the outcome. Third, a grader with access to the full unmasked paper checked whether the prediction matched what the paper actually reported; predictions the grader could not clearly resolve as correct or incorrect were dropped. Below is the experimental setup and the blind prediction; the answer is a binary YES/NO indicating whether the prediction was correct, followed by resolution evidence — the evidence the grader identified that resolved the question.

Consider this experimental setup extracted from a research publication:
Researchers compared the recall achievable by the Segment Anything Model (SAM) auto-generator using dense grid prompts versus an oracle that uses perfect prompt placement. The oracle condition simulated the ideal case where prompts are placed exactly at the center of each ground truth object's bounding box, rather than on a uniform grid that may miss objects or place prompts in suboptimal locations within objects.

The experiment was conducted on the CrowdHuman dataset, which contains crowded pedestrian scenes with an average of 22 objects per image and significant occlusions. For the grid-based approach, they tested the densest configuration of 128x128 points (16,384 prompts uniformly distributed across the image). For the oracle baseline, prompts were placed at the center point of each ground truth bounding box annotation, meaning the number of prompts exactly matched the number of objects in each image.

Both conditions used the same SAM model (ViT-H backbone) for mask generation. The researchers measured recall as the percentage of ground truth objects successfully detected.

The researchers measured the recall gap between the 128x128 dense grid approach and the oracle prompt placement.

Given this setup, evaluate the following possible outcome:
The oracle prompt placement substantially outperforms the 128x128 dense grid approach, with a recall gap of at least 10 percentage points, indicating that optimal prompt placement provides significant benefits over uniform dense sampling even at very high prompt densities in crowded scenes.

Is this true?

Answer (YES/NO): YES